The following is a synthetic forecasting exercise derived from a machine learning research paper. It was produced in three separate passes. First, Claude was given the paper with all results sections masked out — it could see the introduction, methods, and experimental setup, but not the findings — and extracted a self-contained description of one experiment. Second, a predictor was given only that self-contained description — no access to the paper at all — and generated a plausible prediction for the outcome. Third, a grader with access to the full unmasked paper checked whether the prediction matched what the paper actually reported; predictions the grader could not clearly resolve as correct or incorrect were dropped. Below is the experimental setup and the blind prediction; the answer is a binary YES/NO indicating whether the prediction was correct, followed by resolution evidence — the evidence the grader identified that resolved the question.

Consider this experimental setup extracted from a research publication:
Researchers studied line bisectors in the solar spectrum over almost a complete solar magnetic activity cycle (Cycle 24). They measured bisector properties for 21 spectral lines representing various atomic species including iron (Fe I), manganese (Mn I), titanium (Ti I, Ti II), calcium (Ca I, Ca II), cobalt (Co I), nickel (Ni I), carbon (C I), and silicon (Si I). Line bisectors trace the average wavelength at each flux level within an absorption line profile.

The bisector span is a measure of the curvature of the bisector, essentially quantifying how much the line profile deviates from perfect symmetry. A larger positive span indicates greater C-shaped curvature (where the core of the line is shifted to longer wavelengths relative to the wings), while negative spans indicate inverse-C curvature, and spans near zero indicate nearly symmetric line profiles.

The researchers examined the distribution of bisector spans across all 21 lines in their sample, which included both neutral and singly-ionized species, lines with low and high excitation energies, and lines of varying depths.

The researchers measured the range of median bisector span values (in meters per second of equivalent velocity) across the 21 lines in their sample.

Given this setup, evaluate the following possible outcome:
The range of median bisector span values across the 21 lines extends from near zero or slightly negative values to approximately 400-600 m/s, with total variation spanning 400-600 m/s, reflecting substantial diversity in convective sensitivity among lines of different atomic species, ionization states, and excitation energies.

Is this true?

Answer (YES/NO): NO